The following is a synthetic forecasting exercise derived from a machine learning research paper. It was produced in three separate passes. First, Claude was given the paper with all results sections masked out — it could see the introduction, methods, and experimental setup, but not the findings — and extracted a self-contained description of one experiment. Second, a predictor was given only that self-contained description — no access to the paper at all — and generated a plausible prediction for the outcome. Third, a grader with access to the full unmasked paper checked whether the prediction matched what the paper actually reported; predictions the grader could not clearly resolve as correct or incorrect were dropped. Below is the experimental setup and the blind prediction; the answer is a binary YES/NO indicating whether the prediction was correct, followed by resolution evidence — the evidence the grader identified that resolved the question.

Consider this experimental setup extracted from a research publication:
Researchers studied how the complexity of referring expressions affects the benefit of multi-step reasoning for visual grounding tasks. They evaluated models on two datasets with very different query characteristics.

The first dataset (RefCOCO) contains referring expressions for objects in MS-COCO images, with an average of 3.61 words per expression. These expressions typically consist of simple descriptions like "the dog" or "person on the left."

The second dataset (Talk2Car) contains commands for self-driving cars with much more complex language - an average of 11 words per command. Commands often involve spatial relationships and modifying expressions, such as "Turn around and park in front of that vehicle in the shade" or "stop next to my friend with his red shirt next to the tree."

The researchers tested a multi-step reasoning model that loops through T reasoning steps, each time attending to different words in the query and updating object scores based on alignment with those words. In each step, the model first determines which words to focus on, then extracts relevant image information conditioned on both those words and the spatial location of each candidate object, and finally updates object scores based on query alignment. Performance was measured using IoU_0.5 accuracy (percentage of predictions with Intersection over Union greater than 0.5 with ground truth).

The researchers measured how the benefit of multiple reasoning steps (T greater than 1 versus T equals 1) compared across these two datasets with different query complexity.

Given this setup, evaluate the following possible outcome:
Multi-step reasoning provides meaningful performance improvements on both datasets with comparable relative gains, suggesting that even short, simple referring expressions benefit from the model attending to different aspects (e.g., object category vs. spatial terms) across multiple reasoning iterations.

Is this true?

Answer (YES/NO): NO